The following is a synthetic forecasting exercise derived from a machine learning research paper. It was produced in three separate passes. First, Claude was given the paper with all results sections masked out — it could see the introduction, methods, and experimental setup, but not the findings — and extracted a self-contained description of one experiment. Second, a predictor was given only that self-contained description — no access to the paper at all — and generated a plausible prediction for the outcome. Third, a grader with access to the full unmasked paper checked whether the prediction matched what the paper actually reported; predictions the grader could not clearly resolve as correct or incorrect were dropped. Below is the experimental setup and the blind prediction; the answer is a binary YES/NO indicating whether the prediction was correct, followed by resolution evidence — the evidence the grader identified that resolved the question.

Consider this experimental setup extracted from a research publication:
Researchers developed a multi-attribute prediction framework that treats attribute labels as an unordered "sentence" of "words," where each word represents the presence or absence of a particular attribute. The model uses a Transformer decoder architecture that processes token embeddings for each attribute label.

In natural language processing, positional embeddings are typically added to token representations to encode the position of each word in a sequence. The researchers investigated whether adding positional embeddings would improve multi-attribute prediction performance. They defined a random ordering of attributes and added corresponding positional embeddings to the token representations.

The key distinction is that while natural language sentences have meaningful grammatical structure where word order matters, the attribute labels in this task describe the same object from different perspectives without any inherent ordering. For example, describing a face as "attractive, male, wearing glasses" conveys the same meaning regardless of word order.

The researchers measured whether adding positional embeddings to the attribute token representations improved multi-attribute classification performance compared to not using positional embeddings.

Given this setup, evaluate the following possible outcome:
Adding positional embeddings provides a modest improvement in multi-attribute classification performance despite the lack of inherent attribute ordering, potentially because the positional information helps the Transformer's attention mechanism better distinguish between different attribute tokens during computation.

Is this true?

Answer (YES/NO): NO